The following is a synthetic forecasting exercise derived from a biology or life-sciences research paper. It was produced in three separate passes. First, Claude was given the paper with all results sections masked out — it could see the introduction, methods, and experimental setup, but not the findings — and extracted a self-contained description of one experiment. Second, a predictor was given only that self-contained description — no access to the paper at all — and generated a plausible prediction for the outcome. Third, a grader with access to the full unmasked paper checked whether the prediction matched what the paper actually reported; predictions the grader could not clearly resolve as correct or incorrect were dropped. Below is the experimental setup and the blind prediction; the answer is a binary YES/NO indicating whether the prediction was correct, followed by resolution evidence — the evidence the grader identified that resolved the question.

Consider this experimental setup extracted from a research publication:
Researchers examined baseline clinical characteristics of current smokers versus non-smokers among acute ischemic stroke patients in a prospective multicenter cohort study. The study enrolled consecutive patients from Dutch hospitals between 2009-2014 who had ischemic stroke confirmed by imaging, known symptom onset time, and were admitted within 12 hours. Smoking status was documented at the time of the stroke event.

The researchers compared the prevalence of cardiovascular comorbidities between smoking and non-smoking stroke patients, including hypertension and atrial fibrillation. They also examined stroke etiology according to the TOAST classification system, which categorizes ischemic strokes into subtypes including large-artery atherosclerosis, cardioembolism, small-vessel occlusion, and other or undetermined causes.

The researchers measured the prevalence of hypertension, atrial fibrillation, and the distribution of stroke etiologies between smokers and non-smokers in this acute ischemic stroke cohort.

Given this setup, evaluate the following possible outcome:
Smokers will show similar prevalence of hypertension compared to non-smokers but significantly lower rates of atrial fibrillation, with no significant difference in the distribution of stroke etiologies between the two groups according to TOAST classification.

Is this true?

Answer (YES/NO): NO